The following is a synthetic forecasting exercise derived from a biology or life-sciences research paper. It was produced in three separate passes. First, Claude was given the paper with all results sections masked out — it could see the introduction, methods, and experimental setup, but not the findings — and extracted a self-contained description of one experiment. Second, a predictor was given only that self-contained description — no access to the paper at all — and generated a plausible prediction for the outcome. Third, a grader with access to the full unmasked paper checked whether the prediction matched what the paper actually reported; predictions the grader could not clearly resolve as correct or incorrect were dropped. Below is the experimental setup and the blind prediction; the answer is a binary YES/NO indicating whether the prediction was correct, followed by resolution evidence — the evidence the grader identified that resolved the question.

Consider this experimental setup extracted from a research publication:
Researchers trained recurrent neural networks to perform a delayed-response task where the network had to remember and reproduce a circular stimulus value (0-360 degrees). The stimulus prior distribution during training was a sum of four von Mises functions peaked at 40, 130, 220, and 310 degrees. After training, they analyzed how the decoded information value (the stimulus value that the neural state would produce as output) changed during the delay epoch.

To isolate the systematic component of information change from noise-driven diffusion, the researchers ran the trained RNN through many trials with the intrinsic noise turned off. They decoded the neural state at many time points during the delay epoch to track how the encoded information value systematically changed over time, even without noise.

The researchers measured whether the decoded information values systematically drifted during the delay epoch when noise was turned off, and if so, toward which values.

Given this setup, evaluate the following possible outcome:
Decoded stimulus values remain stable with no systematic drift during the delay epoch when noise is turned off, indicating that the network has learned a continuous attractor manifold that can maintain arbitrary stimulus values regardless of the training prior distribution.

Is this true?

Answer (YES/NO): NO